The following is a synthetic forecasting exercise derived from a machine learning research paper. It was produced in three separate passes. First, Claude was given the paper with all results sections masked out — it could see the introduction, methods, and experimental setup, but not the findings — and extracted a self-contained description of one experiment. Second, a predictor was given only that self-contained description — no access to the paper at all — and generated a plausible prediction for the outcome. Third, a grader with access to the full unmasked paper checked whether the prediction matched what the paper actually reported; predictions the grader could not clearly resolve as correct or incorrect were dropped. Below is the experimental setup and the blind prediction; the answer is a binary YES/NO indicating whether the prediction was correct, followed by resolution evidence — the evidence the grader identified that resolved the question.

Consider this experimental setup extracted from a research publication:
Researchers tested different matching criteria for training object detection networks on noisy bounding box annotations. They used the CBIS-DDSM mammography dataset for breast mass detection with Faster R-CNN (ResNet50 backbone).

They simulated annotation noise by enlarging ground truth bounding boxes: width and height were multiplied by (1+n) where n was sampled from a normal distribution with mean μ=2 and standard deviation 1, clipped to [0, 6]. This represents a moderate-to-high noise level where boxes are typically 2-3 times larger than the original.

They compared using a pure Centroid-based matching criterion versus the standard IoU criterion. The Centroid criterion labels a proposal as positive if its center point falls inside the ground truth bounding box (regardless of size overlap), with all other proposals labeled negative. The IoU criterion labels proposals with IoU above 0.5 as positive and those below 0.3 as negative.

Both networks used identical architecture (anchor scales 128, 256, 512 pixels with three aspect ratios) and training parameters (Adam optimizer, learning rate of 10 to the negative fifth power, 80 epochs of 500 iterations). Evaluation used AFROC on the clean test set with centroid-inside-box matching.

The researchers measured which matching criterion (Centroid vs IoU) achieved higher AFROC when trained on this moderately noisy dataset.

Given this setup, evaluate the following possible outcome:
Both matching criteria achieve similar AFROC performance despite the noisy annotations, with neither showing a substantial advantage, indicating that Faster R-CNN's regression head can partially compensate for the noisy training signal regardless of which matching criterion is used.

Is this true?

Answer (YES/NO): NO